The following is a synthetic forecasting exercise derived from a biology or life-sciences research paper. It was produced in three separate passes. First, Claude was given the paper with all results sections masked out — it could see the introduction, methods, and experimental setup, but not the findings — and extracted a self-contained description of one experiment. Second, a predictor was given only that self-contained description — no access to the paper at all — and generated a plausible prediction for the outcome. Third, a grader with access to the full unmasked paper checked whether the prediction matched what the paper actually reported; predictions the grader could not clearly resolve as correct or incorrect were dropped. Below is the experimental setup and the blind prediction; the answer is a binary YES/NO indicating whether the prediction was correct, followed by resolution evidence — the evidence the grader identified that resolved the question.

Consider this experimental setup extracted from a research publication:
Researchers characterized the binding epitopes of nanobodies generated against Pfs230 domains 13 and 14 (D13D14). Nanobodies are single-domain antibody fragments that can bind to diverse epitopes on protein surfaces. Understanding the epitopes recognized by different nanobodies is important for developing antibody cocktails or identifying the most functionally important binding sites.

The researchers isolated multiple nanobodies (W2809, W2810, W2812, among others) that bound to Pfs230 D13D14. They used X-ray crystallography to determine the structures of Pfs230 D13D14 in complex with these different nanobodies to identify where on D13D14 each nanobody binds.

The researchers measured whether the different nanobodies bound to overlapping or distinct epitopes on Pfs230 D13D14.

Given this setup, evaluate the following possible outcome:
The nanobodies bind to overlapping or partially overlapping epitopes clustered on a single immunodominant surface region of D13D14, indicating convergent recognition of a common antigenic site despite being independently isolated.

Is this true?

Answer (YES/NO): NO